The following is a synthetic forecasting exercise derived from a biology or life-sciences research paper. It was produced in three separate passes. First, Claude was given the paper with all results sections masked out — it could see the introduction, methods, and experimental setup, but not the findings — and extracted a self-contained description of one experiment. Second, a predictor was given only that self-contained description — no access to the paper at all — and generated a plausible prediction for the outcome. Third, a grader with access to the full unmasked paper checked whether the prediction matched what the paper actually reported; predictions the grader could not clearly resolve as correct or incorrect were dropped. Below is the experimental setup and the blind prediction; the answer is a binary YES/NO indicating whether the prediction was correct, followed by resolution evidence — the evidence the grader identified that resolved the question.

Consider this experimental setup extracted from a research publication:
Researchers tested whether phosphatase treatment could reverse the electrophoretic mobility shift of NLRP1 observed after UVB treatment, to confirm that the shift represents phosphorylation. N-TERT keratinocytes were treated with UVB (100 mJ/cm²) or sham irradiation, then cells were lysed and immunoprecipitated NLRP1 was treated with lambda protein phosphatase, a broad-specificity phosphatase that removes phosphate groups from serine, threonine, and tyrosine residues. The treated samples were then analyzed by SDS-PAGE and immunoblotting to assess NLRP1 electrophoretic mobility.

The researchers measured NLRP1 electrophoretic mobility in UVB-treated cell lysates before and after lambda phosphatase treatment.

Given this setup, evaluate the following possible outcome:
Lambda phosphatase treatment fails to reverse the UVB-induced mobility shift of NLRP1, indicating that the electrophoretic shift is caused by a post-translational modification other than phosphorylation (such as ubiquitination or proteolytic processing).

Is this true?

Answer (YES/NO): NO